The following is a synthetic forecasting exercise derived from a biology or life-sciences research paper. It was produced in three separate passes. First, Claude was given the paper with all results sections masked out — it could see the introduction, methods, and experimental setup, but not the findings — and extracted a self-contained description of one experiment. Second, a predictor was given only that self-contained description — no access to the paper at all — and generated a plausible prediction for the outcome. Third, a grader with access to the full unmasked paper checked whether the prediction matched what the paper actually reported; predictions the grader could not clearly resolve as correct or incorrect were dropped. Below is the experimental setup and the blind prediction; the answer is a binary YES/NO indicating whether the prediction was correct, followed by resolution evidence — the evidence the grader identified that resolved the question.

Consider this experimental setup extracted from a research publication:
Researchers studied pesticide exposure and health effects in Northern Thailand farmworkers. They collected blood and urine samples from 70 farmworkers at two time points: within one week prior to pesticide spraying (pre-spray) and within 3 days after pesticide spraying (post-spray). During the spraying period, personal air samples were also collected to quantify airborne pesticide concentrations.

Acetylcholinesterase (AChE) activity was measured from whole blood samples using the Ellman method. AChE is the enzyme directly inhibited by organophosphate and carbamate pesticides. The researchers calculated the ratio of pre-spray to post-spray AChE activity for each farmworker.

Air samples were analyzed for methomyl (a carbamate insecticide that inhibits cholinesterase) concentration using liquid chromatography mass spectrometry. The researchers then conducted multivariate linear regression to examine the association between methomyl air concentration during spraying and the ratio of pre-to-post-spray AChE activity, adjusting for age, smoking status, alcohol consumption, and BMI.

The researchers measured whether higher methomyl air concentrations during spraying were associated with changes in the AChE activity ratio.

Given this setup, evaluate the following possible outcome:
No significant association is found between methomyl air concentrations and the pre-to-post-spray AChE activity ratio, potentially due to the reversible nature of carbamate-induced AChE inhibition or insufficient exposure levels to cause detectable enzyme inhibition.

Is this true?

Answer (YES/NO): NO